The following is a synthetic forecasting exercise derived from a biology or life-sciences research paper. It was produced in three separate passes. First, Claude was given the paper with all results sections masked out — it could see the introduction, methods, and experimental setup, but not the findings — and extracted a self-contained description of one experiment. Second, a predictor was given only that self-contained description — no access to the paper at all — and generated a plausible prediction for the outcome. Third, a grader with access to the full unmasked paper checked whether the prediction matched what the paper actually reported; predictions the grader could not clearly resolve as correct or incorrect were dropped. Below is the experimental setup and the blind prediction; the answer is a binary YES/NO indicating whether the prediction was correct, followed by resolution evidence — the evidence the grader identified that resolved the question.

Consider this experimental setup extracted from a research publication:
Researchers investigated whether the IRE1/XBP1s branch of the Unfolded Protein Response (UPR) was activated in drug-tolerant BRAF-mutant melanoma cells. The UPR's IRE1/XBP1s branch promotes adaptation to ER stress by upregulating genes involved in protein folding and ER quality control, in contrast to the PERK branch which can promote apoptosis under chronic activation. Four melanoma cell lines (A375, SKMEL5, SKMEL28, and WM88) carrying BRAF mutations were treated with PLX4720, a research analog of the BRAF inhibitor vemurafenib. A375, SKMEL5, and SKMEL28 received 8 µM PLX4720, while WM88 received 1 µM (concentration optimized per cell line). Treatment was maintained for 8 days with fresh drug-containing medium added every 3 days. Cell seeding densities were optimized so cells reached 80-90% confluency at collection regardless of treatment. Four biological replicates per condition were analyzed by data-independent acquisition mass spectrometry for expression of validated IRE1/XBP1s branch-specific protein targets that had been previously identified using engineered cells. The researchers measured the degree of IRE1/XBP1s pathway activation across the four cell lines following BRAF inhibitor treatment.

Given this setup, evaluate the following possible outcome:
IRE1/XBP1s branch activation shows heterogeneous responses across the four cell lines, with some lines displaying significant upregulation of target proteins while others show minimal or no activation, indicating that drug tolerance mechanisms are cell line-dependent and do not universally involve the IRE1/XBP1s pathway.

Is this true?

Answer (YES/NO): YES